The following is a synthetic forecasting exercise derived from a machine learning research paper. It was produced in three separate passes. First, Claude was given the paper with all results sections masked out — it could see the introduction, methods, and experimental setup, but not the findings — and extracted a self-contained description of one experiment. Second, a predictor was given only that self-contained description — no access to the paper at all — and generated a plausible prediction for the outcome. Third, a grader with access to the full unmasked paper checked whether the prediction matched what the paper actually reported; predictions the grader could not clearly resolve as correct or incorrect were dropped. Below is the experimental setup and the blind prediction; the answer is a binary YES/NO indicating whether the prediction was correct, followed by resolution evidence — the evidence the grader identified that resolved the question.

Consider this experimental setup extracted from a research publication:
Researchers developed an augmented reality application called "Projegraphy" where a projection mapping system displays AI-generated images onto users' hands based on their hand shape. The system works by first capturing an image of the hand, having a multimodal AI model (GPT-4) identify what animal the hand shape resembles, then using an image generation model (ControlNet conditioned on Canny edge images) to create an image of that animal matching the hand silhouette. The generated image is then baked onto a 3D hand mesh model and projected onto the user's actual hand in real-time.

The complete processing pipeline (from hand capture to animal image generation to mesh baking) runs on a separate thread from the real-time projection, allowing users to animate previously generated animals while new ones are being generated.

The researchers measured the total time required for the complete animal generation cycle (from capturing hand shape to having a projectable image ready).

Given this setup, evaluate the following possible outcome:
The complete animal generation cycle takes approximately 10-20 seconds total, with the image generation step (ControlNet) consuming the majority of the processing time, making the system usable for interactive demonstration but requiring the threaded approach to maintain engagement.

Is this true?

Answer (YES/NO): NO